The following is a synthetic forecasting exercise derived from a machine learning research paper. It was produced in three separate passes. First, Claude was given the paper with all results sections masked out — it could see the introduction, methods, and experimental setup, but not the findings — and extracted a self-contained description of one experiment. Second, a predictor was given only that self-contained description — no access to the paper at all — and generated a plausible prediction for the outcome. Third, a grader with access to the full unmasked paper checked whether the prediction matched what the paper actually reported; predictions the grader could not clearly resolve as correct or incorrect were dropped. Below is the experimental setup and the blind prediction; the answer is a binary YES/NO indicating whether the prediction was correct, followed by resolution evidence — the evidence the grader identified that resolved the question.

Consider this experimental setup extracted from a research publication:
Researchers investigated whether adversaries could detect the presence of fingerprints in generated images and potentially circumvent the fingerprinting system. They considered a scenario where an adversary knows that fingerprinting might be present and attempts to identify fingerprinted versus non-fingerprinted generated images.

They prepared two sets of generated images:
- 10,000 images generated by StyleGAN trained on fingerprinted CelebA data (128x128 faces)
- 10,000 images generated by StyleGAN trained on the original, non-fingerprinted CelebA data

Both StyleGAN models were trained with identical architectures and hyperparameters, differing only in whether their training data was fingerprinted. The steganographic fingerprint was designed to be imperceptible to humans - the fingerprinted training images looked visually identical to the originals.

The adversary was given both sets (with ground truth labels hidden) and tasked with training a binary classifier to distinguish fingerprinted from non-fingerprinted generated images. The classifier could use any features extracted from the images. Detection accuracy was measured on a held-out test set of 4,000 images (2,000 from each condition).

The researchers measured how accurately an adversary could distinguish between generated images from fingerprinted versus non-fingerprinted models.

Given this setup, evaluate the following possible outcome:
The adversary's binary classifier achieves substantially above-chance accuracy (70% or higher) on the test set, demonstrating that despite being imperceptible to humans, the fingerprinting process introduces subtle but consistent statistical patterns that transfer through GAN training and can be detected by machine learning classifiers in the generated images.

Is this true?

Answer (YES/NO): NO